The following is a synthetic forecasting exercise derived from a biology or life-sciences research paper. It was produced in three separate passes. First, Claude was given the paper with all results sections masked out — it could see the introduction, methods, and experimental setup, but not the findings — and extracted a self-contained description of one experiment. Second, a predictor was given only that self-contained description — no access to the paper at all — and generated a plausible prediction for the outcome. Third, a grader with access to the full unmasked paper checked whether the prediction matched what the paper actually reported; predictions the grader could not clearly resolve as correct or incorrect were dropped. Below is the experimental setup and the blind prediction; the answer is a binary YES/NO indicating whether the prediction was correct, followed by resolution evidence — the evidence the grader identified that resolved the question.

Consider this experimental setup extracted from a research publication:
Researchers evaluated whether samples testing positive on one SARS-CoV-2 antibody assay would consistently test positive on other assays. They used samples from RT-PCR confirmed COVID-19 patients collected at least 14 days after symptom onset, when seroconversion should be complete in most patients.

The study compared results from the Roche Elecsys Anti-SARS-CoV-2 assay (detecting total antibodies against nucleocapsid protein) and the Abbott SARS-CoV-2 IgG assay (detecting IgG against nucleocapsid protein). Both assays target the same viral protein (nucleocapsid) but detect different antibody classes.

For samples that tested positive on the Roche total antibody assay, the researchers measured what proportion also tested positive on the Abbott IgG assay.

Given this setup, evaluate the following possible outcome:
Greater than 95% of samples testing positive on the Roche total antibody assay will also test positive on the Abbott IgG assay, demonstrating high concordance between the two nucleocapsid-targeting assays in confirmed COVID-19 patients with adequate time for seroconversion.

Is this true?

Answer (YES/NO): YES